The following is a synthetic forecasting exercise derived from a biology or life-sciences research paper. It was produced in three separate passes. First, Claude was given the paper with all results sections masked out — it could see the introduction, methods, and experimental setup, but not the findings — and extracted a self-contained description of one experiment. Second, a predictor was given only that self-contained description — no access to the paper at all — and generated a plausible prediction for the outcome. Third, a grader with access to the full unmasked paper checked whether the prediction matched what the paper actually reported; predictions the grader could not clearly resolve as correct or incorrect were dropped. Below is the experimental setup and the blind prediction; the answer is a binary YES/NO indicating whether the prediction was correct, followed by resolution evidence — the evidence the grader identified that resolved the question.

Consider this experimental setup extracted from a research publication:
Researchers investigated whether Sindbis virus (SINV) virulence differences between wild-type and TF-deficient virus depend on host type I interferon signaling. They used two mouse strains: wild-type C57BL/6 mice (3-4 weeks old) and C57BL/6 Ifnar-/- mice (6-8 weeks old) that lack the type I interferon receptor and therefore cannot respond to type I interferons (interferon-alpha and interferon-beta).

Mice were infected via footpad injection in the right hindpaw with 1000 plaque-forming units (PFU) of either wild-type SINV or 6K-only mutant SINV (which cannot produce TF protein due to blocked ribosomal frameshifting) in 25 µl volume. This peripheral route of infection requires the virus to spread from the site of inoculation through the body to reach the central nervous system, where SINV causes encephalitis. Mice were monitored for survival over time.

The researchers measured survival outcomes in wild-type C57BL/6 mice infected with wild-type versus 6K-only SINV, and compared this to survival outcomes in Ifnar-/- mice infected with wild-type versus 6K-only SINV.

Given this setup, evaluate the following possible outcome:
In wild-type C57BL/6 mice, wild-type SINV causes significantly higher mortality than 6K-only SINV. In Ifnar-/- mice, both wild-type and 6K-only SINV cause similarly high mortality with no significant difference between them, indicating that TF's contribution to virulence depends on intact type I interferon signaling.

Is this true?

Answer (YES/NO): YES